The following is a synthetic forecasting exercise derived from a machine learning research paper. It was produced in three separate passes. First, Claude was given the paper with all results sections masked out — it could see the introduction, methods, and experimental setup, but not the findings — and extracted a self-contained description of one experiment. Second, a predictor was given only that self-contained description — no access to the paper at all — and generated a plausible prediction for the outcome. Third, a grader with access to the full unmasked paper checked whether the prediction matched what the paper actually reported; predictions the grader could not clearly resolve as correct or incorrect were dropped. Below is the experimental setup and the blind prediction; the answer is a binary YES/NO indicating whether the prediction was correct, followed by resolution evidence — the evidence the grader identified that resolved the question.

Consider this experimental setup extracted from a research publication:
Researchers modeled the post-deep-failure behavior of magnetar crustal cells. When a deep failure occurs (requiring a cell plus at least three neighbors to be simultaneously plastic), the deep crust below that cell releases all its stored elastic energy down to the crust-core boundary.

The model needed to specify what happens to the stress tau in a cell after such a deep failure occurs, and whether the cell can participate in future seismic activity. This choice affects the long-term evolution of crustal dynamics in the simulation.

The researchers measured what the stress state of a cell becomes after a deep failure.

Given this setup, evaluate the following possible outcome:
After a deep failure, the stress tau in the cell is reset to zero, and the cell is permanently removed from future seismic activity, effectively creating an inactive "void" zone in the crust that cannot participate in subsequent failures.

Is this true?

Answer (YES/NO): NO